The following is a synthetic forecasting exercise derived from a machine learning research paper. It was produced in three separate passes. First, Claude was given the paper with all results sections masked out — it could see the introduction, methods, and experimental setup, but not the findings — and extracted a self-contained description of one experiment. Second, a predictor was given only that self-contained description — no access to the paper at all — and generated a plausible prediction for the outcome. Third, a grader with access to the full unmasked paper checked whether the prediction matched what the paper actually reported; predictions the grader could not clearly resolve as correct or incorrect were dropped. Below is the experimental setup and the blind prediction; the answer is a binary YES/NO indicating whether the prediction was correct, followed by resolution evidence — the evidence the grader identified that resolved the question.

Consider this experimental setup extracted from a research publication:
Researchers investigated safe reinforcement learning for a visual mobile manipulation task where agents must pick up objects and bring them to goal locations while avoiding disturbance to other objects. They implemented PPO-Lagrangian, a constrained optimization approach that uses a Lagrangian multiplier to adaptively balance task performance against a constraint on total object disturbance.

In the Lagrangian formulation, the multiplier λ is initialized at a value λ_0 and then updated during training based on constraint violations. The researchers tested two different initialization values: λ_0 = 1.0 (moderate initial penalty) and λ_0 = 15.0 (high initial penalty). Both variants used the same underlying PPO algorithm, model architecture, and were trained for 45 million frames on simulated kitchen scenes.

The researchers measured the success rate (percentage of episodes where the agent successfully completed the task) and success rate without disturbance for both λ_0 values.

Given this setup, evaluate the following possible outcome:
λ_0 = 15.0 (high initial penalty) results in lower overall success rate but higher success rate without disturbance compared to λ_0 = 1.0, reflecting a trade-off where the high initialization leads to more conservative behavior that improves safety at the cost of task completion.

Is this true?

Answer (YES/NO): NO